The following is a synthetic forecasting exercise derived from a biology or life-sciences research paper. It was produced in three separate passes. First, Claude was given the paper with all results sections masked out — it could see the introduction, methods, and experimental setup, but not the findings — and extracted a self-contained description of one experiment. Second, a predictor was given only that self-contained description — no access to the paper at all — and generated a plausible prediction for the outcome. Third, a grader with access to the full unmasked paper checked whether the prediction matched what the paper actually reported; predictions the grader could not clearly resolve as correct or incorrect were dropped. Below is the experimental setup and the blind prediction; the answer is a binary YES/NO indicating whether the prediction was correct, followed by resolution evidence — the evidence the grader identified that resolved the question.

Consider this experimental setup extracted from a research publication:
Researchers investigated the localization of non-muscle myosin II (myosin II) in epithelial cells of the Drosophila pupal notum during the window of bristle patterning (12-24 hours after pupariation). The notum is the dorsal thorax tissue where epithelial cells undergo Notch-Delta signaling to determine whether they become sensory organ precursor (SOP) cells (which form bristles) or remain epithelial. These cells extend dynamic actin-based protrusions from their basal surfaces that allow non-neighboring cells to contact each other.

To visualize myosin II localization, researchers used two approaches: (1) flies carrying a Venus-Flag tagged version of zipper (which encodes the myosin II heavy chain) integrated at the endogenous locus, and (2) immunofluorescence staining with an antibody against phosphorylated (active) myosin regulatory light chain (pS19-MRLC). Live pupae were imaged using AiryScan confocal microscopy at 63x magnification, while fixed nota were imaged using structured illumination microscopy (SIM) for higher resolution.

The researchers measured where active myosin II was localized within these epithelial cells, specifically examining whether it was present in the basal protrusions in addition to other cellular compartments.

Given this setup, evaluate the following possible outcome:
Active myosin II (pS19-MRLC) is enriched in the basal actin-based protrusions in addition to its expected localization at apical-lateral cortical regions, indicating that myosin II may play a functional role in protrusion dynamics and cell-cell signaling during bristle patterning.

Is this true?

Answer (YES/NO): NO